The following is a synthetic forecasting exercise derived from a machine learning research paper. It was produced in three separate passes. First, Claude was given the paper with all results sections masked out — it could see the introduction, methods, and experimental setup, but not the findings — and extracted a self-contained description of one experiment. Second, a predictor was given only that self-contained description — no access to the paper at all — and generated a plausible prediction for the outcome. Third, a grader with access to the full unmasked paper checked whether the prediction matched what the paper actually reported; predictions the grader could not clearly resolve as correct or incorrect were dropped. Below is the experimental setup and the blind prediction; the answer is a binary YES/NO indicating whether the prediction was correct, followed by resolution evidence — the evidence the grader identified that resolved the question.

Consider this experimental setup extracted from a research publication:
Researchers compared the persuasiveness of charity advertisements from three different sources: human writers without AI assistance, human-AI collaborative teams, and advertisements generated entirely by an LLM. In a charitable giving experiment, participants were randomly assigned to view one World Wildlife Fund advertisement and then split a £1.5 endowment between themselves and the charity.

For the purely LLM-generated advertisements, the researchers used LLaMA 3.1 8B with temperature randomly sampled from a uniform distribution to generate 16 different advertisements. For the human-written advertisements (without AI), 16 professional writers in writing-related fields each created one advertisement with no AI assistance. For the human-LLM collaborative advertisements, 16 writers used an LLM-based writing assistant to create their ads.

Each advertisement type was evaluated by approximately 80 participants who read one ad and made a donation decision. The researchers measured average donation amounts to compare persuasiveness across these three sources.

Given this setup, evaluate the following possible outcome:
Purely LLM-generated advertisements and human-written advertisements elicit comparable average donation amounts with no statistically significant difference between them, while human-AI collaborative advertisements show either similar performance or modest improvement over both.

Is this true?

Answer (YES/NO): YES